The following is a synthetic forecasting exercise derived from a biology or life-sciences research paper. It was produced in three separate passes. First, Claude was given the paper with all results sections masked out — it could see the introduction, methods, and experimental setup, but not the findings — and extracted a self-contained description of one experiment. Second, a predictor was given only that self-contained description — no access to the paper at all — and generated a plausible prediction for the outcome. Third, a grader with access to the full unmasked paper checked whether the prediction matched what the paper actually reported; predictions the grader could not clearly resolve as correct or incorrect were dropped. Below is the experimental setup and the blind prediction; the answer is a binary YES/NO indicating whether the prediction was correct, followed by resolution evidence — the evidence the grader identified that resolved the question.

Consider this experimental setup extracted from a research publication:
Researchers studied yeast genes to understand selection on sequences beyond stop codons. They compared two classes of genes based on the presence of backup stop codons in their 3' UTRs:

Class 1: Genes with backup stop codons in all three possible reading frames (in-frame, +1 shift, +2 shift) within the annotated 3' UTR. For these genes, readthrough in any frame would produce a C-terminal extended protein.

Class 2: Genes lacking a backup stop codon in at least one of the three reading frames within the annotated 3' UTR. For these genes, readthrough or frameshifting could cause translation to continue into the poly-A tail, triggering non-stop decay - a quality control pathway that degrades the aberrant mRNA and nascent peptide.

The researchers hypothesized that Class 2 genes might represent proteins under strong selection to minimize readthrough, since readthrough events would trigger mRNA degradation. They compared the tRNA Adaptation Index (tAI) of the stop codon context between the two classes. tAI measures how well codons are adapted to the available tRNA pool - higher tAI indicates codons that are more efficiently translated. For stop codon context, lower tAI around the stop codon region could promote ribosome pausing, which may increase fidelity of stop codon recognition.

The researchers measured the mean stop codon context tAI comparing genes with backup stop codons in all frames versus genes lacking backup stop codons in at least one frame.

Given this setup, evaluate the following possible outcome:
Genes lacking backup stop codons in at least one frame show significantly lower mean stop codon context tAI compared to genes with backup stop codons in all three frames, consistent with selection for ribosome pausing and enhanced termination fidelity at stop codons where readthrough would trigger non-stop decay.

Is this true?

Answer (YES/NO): NO